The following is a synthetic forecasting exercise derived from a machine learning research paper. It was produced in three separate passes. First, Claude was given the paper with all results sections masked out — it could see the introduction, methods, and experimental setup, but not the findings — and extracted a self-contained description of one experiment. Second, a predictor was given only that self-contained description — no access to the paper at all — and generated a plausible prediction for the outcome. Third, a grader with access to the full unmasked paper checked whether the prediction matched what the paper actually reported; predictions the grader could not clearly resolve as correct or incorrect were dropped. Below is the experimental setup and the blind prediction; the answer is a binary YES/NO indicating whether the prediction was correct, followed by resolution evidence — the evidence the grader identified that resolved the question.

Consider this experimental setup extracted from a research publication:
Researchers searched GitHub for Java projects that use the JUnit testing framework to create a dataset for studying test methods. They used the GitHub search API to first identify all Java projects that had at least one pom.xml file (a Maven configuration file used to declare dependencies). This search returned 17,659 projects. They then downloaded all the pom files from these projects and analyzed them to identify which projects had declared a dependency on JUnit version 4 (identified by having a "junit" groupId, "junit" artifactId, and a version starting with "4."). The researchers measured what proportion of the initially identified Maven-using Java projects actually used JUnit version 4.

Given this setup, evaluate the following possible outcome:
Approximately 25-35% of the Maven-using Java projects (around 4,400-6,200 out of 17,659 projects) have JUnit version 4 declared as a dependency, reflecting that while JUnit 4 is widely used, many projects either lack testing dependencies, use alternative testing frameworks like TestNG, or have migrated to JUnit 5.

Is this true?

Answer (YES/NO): NO